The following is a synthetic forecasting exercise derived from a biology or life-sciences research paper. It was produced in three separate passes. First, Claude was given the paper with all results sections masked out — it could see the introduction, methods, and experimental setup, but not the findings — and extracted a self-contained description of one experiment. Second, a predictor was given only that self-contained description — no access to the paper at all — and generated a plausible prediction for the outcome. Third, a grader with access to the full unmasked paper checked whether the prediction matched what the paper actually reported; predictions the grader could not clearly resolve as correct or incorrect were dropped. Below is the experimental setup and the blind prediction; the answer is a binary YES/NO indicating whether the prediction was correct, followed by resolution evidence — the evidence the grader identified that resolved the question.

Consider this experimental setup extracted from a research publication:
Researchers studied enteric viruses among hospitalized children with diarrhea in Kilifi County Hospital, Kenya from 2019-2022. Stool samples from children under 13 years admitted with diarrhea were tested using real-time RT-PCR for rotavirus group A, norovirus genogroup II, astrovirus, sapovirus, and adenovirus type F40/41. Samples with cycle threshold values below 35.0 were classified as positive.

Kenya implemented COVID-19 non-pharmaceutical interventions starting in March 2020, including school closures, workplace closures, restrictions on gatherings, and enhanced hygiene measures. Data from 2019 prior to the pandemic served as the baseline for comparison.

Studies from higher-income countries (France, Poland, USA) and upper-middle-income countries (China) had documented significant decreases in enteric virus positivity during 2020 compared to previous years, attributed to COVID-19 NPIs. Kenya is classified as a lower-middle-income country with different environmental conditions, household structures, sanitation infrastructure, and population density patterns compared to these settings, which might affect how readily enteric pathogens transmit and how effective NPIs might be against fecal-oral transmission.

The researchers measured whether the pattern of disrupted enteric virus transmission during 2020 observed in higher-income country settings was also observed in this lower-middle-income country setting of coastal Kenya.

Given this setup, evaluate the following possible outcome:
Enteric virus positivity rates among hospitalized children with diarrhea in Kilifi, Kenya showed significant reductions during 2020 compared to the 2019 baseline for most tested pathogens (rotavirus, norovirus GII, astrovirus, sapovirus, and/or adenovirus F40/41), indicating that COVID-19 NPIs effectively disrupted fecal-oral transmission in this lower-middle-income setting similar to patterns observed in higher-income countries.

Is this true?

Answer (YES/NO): NO